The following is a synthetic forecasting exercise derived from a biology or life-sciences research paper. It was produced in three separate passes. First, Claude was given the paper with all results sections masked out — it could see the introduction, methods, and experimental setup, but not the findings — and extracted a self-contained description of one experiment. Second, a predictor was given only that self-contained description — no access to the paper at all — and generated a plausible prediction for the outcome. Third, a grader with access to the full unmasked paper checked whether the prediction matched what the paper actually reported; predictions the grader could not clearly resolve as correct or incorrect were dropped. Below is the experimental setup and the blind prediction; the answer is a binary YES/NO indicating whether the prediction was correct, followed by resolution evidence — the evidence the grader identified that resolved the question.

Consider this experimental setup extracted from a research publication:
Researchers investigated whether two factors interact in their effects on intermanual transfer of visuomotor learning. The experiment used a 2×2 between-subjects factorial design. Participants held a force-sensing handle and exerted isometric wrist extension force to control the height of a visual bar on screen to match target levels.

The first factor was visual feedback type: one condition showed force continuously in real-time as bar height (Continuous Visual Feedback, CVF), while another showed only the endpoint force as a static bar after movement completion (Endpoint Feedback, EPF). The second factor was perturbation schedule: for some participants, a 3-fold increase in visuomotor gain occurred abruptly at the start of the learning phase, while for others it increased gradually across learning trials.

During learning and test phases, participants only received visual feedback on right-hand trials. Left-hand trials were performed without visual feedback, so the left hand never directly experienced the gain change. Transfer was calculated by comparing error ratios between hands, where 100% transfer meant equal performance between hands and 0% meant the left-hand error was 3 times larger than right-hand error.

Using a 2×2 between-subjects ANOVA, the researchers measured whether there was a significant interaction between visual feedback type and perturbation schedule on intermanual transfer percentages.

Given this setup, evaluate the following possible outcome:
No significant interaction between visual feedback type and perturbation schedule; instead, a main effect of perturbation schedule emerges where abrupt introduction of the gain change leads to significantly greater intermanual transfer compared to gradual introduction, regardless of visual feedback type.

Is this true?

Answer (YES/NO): NO